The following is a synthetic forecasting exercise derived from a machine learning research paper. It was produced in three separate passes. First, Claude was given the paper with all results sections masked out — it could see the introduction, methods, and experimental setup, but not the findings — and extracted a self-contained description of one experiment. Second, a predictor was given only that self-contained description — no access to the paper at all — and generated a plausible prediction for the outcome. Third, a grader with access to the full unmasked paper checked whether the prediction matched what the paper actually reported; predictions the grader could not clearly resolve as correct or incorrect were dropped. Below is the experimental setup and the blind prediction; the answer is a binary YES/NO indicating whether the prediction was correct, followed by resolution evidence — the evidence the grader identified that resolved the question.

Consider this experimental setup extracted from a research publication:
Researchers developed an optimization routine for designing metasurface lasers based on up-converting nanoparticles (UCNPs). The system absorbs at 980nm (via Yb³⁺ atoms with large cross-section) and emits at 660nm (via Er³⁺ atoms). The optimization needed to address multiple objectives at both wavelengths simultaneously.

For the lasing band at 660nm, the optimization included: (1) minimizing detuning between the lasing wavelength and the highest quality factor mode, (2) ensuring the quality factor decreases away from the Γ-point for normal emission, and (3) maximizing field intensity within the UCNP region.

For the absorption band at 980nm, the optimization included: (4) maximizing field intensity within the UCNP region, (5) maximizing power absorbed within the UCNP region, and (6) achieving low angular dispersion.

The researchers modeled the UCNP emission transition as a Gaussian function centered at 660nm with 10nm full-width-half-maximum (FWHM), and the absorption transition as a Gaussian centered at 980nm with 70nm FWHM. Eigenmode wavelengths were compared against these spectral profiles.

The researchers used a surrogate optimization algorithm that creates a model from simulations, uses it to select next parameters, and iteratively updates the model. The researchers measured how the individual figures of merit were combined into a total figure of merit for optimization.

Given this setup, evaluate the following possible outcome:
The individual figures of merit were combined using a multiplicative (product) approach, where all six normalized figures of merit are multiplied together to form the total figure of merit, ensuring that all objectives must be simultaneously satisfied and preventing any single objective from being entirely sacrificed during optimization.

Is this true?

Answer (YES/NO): NO